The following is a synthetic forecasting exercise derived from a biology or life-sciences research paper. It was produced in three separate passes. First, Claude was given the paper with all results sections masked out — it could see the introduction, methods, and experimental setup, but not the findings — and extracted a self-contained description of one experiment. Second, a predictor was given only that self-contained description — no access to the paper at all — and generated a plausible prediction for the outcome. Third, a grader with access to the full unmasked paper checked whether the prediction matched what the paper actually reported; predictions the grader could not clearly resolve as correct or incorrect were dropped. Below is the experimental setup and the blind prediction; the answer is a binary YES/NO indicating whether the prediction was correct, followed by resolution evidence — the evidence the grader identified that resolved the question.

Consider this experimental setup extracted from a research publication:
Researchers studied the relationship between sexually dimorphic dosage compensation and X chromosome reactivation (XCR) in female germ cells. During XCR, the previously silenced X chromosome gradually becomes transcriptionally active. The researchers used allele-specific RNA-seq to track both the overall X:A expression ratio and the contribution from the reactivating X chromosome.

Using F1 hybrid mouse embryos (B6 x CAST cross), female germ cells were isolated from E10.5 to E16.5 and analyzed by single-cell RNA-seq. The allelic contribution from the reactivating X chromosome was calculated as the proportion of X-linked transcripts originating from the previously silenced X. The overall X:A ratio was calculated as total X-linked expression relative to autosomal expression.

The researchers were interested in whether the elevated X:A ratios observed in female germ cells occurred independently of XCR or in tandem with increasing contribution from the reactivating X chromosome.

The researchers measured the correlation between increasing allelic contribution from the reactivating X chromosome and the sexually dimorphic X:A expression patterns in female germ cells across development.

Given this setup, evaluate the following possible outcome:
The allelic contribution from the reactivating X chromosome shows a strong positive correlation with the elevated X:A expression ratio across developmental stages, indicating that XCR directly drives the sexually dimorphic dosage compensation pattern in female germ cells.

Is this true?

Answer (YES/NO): YES